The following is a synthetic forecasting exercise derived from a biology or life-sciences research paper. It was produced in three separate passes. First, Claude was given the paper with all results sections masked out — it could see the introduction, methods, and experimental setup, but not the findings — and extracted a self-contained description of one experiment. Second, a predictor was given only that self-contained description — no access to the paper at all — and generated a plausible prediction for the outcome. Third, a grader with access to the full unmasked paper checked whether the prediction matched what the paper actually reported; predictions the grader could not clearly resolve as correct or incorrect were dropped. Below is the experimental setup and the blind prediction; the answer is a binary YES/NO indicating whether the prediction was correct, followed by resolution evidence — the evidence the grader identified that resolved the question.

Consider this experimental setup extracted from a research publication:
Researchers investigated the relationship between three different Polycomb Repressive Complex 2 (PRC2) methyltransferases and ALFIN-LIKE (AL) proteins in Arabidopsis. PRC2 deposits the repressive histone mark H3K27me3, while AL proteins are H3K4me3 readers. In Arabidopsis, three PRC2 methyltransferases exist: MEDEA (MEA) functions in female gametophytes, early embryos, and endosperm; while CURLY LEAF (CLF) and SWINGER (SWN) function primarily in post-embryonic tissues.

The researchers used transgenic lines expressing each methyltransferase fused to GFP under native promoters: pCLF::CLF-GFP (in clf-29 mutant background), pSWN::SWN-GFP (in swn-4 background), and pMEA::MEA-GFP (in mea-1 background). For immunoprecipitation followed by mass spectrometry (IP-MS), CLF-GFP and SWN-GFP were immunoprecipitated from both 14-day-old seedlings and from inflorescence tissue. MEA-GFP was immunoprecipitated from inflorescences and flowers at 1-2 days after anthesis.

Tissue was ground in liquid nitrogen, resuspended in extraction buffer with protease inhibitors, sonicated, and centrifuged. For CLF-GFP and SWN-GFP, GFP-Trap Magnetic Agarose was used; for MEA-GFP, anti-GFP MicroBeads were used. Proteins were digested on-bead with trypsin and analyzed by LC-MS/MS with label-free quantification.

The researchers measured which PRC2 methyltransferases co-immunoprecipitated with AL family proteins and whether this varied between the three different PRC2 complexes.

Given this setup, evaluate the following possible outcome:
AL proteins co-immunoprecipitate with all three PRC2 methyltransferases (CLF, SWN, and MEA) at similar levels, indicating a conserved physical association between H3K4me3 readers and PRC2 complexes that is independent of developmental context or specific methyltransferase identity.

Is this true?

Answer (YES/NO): NO